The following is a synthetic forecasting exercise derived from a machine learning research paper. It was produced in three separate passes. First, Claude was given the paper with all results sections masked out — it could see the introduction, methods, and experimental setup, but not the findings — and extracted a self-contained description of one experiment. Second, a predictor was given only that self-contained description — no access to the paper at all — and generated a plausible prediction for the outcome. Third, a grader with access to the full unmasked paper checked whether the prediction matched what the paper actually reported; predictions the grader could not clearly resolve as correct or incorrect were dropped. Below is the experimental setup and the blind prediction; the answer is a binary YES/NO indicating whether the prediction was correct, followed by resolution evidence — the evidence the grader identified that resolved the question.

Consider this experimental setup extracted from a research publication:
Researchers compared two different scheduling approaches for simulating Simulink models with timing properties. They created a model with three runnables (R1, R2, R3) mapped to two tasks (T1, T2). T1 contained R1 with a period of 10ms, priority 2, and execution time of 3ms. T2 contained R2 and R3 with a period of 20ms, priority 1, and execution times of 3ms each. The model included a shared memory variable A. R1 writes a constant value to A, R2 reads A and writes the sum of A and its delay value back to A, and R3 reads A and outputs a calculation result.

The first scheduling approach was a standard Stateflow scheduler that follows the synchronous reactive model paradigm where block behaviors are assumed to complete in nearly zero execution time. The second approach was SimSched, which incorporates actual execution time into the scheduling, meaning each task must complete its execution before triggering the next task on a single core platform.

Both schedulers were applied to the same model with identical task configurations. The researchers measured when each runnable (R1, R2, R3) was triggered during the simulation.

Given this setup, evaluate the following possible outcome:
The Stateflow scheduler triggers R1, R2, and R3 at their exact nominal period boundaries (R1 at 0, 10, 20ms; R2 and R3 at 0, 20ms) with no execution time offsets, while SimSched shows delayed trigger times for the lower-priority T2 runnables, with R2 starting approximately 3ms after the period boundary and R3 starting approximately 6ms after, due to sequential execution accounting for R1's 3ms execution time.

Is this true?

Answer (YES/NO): YES